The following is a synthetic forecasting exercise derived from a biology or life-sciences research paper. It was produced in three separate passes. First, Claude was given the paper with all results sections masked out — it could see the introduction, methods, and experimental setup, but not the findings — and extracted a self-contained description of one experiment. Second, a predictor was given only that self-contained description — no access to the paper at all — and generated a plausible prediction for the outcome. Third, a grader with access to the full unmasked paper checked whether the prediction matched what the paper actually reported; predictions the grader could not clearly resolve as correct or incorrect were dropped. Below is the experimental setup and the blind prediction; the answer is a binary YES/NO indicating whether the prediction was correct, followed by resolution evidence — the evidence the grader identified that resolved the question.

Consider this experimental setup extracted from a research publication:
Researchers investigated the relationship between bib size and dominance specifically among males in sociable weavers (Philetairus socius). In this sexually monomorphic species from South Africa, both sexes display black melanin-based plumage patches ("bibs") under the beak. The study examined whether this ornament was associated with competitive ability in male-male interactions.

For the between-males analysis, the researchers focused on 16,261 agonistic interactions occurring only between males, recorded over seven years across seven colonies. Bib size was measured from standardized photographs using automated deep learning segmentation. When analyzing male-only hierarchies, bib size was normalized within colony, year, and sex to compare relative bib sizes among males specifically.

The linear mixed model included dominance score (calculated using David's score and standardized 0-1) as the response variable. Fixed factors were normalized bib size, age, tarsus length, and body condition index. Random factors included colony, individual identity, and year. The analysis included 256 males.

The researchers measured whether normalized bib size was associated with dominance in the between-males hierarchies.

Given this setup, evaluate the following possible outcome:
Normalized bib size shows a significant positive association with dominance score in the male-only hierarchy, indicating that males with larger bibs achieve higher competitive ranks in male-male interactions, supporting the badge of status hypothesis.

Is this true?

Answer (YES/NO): NO